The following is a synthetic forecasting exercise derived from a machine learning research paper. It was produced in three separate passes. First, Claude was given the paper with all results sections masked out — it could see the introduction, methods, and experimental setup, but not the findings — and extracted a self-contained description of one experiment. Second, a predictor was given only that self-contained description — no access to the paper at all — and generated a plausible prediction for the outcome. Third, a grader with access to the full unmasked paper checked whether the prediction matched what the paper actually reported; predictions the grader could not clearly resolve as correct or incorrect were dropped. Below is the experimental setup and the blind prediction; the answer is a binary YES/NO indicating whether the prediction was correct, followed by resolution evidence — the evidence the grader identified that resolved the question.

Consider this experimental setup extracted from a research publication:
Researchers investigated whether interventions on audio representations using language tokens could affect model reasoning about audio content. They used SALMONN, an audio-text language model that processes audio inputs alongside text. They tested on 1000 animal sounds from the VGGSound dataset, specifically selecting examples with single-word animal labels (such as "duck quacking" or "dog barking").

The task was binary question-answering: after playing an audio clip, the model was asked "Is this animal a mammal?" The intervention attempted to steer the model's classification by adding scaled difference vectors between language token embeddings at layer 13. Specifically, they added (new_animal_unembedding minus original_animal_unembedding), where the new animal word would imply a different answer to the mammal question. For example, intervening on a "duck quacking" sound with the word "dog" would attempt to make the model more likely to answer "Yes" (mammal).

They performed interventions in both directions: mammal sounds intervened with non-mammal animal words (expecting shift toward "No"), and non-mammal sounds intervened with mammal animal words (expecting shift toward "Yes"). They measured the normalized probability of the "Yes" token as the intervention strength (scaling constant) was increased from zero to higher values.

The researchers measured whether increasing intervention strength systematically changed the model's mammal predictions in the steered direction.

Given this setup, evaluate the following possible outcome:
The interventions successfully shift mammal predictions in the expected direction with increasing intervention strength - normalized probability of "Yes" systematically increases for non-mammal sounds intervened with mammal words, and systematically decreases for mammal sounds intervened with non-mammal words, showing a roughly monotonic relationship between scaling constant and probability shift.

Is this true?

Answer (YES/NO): YES